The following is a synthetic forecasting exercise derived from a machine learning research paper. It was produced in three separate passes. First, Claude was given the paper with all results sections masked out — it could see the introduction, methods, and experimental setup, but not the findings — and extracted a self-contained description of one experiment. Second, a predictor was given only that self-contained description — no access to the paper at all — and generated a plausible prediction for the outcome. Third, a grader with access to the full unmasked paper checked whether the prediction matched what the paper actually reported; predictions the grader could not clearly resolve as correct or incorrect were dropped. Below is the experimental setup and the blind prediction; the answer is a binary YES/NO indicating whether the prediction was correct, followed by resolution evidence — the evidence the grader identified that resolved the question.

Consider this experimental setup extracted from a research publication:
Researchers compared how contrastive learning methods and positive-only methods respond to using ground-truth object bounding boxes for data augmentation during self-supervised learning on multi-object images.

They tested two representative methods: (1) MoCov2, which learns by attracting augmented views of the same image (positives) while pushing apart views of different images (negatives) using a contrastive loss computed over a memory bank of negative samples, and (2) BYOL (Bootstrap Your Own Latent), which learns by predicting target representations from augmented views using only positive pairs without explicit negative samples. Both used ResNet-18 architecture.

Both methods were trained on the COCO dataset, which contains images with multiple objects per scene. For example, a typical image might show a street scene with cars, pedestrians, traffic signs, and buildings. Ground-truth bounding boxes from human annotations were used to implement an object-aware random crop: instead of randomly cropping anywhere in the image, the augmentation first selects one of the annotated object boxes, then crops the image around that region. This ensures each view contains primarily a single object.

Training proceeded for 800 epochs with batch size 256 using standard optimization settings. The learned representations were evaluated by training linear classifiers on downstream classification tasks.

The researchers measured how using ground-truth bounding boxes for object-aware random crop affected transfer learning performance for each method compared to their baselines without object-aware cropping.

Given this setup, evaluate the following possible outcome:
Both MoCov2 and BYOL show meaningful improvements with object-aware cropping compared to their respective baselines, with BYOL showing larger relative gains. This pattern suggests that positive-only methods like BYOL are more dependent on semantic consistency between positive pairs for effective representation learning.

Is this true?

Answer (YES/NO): NO